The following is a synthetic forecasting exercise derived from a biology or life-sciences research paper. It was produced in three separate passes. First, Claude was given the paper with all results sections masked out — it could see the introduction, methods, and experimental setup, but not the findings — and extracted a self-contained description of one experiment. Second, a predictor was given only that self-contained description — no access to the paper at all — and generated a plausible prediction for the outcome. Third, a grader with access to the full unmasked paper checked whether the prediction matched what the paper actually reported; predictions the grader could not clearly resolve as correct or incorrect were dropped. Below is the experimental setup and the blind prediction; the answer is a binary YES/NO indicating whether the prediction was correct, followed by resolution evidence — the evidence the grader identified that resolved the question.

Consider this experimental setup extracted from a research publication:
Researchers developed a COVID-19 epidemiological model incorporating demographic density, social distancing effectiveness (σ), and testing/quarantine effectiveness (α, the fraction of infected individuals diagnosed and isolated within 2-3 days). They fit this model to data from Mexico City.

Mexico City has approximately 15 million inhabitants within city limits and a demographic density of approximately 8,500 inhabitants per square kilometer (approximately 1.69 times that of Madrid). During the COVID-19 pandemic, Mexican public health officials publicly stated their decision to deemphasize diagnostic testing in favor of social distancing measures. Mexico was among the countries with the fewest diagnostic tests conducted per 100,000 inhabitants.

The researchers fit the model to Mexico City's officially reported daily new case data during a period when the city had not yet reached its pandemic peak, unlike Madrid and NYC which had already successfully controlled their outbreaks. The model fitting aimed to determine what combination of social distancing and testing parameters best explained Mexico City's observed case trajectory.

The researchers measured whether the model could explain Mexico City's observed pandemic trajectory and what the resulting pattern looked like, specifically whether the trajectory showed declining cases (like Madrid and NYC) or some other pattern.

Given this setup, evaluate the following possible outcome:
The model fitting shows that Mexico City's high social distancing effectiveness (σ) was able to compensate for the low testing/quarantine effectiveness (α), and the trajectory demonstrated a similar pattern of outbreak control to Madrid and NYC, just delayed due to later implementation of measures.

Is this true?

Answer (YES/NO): NO